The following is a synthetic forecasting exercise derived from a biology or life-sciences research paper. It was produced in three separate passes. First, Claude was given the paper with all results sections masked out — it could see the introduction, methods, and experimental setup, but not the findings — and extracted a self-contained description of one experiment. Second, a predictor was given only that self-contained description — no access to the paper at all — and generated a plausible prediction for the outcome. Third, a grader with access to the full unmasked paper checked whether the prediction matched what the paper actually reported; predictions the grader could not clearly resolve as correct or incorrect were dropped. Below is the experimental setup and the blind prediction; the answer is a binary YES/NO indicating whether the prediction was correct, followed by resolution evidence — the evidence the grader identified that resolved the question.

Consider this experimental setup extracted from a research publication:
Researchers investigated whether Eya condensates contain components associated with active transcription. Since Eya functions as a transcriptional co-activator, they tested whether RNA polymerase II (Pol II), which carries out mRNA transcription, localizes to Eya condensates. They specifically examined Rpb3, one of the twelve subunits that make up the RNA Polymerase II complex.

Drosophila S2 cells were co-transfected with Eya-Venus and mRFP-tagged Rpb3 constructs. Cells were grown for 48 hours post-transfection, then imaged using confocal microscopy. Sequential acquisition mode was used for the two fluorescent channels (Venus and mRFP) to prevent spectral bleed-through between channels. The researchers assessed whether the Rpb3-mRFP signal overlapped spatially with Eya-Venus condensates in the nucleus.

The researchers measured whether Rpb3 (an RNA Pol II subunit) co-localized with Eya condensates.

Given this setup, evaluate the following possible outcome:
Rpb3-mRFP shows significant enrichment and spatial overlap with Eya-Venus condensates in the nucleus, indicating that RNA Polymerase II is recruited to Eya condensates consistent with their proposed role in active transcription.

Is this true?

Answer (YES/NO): YES